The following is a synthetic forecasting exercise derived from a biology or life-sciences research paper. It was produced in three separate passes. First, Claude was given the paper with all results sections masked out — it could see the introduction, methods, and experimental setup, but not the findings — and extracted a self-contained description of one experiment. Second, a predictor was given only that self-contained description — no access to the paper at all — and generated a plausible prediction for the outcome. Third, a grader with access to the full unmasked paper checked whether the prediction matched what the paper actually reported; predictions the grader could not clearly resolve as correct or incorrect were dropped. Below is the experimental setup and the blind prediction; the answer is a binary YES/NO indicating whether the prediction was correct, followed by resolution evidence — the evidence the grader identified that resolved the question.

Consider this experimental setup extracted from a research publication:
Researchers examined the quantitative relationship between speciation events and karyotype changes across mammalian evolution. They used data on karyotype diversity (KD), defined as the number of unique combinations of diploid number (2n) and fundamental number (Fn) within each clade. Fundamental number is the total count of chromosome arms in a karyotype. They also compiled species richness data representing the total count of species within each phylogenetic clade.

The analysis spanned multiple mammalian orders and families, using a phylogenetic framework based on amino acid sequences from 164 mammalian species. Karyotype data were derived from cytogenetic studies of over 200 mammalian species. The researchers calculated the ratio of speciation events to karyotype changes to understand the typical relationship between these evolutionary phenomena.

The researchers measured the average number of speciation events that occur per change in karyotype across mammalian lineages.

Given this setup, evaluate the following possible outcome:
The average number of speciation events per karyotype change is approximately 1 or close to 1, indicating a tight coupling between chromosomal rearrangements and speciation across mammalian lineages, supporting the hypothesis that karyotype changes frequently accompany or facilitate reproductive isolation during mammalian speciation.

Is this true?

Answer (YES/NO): NO